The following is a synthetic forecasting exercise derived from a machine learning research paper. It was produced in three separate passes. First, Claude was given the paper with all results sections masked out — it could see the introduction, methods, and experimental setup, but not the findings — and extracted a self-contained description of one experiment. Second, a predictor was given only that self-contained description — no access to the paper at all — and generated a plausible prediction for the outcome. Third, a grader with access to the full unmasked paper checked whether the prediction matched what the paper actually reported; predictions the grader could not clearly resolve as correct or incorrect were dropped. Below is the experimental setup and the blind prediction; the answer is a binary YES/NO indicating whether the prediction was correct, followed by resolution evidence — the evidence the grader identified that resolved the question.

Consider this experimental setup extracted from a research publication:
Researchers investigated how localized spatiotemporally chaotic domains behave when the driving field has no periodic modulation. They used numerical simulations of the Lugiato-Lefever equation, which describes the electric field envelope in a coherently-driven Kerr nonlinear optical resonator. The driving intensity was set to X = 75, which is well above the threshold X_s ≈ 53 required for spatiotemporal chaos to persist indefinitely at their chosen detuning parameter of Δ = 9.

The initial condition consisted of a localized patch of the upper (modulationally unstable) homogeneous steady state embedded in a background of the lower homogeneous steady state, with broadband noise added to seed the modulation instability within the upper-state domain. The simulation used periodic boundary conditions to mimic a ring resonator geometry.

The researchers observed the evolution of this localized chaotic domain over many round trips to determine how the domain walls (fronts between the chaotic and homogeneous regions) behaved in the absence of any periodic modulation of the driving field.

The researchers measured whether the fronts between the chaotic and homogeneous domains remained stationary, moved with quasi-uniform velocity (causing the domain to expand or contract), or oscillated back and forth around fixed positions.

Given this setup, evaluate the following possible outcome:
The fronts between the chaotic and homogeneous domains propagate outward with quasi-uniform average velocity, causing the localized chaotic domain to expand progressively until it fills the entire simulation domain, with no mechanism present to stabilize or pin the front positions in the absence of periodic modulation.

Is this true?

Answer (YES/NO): YES